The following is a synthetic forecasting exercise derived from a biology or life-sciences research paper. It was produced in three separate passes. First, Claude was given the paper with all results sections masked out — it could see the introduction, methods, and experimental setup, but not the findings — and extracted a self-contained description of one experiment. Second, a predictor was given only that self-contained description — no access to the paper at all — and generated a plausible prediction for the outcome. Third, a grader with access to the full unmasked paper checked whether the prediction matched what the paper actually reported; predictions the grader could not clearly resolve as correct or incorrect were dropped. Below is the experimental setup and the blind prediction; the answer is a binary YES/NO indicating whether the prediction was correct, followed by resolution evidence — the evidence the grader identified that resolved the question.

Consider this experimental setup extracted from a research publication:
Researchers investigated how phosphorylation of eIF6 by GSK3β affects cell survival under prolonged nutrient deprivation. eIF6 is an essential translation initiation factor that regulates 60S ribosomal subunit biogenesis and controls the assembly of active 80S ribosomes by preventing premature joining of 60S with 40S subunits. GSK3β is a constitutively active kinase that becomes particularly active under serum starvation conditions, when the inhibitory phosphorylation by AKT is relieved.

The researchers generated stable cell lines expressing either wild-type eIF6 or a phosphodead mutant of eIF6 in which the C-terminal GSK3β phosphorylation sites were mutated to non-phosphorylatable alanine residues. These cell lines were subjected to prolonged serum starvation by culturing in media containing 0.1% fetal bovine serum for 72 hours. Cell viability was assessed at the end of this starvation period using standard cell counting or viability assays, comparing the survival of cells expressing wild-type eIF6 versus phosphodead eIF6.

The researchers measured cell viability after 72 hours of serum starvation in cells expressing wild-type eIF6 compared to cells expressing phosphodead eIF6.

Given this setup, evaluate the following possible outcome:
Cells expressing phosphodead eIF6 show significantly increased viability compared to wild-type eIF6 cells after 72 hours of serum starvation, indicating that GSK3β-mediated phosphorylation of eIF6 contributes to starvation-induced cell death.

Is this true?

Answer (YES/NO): NO